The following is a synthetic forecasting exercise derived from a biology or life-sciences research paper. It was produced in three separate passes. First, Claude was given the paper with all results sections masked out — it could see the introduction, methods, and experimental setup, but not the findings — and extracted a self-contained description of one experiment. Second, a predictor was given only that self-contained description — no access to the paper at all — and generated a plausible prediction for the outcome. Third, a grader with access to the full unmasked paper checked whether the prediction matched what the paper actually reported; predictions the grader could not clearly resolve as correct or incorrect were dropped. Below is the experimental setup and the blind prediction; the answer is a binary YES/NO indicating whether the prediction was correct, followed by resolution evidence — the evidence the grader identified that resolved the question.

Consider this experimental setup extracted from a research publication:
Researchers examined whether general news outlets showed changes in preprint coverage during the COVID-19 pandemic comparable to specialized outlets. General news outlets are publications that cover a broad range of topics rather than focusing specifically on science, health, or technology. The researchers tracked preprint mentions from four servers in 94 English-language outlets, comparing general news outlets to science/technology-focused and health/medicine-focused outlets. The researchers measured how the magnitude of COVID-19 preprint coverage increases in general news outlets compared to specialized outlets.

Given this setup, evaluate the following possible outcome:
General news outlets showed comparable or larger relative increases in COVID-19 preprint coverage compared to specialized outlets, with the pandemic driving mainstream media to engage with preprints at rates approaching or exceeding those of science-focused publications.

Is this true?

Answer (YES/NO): NO